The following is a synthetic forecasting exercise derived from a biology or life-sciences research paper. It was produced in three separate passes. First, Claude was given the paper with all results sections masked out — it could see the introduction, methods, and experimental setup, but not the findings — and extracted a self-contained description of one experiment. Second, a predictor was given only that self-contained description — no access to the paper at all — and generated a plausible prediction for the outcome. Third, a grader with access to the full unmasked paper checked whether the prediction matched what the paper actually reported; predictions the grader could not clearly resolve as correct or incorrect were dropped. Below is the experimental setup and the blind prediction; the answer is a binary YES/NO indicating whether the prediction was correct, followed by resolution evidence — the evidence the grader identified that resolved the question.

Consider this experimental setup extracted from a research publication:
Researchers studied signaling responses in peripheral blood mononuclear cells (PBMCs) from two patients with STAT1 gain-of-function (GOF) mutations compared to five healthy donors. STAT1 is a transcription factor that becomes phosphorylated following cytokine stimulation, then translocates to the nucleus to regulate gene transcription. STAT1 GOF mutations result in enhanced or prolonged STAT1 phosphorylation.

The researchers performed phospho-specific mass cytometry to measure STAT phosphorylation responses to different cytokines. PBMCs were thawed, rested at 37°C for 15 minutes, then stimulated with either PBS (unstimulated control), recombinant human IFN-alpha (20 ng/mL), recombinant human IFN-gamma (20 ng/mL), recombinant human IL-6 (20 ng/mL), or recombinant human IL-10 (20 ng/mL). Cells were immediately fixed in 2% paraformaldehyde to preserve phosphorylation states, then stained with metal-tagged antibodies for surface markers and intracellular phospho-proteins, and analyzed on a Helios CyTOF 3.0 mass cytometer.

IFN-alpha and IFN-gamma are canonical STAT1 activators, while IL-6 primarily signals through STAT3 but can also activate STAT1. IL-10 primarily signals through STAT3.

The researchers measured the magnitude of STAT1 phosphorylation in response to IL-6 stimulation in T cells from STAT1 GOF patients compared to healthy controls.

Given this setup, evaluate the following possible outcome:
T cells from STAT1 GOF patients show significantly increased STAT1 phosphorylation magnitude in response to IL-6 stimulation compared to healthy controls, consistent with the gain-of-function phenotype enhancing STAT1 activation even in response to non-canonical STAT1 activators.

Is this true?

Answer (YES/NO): YES